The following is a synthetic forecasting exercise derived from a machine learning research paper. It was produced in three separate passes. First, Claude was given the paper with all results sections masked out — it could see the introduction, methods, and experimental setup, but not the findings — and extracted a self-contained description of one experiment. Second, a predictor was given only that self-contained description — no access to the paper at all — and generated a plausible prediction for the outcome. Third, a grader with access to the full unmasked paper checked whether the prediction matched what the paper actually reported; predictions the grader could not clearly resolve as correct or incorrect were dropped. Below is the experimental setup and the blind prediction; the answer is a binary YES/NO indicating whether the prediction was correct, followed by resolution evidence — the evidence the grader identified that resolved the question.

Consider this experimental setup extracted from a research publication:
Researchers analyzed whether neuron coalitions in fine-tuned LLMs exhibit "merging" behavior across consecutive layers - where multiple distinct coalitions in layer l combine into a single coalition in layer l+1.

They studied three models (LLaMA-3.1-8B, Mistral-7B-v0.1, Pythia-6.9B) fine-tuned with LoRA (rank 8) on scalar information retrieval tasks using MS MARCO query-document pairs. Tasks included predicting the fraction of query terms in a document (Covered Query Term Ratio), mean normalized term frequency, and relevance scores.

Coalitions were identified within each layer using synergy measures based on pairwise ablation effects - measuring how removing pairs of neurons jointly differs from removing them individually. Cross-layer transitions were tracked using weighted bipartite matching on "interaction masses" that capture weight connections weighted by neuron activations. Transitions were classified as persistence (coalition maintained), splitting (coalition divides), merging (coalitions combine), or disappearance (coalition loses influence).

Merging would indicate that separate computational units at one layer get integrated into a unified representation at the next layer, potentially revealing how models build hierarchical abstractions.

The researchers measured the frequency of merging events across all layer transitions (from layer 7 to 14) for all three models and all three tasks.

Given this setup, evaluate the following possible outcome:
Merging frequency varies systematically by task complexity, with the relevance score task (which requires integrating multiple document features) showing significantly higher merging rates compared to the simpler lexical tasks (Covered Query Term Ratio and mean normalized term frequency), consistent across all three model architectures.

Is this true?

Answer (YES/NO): NO